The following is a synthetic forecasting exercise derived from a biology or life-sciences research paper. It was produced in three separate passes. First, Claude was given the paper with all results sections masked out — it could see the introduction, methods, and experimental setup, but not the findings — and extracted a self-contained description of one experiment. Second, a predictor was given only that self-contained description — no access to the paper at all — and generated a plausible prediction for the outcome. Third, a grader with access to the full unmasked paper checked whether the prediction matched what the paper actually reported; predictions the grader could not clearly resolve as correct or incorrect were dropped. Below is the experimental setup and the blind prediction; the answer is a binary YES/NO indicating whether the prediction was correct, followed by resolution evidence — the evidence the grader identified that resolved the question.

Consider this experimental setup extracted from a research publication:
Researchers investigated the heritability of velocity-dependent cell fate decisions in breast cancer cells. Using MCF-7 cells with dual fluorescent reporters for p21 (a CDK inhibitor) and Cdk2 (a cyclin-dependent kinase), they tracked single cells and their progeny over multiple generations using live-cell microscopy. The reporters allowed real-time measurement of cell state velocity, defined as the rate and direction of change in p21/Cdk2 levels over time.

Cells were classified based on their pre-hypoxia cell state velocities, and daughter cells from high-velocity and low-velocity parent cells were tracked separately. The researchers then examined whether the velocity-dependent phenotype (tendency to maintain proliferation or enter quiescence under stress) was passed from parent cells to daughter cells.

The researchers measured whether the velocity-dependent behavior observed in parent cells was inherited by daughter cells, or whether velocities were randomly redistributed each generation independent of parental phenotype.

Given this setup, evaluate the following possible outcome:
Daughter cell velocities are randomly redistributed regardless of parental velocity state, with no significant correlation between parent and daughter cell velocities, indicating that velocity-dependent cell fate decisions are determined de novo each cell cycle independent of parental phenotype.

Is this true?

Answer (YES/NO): NO